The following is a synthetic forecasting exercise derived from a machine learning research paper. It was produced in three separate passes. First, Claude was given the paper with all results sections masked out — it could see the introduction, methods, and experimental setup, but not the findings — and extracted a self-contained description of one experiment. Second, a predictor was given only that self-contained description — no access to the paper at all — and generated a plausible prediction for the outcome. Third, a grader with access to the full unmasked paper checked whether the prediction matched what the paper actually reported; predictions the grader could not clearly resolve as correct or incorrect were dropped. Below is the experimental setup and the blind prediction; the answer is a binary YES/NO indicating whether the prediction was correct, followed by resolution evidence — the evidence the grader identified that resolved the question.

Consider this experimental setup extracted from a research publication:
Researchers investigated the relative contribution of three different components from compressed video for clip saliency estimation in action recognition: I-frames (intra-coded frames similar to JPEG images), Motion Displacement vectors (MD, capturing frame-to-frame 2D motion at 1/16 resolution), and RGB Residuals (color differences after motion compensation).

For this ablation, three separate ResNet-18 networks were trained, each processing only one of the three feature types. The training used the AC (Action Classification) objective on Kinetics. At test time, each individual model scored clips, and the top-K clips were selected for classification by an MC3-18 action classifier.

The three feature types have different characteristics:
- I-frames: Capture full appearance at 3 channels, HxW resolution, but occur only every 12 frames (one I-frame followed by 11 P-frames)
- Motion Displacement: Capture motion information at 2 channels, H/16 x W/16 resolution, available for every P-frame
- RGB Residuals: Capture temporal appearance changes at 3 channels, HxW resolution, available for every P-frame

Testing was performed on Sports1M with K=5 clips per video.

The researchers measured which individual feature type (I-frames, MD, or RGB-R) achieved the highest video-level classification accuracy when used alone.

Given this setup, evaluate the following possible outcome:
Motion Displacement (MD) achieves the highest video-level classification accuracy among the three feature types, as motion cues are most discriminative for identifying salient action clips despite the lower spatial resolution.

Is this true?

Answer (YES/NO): NO